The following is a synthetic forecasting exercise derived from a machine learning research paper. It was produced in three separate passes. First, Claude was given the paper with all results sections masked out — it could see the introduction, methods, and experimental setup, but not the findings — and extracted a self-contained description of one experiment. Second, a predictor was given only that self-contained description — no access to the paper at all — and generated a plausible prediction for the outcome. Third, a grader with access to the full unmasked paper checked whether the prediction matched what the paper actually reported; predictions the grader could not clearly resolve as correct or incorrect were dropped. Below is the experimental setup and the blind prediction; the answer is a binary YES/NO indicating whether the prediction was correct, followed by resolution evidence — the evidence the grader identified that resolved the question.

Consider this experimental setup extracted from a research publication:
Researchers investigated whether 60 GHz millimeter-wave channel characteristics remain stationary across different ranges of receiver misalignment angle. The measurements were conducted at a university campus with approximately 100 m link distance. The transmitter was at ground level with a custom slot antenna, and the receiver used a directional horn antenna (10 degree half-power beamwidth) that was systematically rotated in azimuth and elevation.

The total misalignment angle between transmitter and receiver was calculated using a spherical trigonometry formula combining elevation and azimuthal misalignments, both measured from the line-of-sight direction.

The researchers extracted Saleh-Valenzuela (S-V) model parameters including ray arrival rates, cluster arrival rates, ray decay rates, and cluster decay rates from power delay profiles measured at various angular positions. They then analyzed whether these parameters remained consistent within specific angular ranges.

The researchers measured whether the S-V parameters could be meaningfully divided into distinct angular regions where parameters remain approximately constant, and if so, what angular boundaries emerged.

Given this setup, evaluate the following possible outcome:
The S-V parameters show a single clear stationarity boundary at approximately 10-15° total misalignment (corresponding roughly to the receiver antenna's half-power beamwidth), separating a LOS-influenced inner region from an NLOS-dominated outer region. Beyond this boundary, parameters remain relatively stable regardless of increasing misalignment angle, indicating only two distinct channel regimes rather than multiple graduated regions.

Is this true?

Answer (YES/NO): YES